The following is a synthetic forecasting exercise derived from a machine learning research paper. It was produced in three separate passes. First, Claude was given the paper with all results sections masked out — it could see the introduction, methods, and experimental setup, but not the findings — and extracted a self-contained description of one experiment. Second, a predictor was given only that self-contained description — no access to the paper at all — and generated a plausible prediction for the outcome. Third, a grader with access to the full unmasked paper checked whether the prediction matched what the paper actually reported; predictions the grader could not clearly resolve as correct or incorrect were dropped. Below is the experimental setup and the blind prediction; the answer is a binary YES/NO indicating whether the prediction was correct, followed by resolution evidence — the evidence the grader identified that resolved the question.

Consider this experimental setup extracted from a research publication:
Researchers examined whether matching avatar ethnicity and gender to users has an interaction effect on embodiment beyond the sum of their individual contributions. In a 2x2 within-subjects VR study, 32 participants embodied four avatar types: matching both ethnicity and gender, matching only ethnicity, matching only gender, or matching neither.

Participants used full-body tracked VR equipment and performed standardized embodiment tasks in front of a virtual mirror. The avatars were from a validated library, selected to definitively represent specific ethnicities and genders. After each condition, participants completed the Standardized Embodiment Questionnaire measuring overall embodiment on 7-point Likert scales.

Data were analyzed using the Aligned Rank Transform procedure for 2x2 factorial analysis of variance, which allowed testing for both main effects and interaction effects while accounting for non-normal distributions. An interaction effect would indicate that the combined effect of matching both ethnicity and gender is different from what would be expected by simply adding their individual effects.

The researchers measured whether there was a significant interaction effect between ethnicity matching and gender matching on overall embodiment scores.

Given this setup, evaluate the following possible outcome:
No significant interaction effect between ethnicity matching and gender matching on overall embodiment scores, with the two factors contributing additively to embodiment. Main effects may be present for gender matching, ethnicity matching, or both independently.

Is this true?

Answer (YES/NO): YES